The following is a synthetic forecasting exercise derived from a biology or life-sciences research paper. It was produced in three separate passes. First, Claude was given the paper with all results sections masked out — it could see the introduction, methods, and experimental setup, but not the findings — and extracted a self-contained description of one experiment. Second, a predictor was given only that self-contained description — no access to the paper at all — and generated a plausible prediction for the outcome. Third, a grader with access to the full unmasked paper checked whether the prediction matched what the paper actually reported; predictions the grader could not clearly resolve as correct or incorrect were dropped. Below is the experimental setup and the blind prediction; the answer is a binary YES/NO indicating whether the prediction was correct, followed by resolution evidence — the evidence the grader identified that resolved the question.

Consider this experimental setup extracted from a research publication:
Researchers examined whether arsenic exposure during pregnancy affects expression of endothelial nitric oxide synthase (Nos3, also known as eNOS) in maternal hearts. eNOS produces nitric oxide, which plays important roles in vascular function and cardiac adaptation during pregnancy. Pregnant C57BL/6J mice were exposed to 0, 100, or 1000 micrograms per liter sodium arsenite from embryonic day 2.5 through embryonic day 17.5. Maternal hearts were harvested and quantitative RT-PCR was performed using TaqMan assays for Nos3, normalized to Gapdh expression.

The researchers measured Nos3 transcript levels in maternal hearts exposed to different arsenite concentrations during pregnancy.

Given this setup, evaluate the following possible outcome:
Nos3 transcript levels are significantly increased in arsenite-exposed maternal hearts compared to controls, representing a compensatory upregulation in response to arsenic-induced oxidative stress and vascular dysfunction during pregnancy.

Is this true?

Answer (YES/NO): NO